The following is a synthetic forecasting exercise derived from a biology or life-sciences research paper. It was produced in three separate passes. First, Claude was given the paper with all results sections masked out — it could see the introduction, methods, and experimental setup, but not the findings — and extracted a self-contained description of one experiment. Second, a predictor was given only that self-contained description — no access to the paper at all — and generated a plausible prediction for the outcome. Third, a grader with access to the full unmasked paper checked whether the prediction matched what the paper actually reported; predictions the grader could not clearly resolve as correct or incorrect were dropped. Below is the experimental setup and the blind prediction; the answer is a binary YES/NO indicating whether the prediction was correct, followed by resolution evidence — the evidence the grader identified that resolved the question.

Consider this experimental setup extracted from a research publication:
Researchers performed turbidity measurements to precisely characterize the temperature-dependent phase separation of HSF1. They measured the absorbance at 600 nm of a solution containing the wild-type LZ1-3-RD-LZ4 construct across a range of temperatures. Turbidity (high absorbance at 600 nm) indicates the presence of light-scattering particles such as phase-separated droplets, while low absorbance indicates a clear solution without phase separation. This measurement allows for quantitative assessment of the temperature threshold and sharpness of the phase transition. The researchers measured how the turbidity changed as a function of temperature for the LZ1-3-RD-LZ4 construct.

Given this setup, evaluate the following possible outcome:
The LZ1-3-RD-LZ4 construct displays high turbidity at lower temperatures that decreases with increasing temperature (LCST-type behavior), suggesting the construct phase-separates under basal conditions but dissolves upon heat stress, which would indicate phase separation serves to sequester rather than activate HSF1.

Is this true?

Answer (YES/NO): NO